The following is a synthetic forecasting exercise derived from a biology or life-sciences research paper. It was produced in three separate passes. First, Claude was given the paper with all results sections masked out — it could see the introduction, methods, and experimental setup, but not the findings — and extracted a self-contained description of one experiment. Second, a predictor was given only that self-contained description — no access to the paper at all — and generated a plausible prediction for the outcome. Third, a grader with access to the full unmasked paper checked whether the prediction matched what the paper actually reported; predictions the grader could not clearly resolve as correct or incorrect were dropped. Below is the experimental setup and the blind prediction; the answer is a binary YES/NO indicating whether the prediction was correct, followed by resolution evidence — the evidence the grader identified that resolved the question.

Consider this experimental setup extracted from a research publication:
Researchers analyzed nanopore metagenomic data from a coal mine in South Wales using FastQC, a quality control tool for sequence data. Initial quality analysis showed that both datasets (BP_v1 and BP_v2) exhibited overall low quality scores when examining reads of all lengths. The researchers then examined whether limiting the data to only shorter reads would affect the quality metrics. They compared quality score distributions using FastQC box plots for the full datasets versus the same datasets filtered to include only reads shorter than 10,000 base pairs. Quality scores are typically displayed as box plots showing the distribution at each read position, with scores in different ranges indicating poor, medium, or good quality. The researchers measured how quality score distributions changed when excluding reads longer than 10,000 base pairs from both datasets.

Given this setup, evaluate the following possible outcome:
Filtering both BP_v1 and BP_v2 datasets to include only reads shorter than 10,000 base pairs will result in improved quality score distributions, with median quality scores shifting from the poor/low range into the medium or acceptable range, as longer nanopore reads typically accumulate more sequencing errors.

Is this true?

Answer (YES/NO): NO